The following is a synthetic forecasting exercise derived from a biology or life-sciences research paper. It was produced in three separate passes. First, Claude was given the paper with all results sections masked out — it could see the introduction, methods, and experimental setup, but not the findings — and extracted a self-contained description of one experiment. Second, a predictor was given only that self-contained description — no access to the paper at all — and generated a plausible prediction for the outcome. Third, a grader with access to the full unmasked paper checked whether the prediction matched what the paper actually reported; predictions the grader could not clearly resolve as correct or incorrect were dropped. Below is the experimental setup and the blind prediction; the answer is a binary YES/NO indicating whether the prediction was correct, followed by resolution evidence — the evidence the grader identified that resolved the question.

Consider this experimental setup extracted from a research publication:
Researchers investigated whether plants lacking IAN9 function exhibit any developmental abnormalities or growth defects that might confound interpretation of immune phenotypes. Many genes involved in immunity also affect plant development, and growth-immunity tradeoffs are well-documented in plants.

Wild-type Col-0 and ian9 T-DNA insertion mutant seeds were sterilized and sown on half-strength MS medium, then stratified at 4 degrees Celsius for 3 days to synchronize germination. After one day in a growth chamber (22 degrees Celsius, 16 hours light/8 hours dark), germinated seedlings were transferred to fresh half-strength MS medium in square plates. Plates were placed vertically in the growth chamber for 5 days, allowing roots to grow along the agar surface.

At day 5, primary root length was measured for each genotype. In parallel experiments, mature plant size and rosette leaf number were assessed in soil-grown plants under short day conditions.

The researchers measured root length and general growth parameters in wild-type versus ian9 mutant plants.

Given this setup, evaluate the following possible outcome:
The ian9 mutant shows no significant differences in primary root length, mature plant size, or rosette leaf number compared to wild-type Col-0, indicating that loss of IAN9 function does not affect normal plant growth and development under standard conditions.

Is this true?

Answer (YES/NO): YES